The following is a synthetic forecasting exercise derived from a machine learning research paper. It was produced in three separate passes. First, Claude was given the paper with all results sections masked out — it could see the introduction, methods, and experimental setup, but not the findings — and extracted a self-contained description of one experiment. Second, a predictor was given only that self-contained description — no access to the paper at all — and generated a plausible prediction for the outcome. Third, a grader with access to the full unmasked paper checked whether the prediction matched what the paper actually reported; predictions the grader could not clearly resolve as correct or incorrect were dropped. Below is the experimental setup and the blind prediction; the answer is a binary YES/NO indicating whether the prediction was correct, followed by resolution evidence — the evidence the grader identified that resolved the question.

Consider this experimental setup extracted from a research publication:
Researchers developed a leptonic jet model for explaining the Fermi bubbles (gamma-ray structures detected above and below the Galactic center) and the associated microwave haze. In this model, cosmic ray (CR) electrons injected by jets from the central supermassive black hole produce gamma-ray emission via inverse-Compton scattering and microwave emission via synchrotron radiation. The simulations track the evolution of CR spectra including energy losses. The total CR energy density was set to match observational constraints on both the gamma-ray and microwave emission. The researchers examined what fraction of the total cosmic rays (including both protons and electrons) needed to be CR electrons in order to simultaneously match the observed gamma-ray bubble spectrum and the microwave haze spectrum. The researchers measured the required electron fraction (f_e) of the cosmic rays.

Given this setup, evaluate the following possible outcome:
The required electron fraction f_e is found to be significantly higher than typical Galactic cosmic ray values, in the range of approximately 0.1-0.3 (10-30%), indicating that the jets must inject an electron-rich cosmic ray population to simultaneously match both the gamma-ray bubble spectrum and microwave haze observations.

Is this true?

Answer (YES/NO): NO